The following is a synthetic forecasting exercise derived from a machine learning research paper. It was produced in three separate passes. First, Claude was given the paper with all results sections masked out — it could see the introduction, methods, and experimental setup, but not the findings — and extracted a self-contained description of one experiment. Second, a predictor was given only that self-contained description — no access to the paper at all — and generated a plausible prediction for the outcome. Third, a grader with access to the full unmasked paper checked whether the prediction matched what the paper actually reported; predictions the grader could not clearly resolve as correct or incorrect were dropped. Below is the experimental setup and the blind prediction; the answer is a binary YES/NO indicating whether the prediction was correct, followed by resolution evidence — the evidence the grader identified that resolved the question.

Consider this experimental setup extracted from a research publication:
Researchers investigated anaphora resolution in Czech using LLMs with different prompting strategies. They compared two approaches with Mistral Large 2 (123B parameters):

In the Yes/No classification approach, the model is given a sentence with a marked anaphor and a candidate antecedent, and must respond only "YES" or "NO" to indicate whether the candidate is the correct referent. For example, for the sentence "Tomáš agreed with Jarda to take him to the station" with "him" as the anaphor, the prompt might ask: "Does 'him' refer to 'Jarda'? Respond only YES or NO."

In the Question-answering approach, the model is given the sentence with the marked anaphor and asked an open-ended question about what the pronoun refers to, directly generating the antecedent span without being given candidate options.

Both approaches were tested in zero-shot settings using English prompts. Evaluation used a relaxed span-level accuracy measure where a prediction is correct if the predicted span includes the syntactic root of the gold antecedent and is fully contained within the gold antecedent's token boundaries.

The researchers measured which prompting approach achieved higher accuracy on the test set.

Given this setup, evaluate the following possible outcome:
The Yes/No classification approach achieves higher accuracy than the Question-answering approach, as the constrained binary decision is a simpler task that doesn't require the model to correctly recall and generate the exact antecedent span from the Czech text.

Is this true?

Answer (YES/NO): YES